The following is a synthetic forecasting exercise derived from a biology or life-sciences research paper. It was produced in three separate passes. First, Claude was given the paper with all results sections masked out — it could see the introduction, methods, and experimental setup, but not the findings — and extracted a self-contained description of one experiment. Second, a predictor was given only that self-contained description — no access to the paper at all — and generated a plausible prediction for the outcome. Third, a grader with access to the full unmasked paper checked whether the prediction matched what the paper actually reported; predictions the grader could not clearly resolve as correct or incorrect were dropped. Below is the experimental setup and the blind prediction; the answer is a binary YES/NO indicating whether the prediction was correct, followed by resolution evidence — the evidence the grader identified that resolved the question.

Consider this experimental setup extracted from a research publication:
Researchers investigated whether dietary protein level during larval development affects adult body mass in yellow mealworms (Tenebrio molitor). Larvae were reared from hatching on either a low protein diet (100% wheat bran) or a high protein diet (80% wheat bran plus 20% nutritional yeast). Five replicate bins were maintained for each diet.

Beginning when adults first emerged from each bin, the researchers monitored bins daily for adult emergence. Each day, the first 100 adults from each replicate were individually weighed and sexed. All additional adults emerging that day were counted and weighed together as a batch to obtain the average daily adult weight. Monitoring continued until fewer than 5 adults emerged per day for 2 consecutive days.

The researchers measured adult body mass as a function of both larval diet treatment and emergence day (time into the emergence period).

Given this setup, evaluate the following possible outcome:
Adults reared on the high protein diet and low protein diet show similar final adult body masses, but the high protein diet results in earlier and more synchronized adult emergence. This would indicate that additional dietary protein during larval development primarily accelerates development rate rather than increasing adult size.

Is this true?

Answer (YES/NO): NO